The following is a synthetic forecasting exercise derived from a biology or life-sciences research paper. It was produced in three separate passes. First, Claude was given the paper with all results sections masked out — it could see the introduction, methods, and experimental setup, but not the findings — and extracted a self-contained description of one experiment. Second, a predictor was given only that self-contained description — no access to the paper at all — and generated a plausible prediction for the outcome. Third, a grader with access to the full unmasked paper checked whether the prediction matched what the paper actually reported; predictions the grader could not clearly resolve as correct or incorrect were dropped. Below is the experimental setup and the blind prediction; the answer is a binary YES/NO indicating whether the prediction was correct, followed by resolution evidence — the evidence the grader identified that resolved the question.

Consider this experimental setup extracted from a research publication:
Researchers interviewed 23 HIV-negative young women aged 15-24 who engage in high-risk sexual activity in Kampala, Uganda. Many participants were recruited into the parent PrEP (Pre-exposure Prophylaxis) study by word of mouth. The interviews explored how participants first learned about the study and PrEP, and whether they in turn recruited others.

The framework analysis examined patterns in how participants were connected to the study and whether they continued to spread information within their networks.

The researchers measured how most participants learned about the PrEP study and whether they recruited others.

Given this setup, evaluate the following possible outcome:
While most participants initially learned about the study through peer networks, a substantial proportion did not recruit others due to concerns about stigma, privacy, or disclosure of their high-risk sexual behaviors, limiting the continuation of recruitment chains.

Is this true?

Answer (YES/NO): NO